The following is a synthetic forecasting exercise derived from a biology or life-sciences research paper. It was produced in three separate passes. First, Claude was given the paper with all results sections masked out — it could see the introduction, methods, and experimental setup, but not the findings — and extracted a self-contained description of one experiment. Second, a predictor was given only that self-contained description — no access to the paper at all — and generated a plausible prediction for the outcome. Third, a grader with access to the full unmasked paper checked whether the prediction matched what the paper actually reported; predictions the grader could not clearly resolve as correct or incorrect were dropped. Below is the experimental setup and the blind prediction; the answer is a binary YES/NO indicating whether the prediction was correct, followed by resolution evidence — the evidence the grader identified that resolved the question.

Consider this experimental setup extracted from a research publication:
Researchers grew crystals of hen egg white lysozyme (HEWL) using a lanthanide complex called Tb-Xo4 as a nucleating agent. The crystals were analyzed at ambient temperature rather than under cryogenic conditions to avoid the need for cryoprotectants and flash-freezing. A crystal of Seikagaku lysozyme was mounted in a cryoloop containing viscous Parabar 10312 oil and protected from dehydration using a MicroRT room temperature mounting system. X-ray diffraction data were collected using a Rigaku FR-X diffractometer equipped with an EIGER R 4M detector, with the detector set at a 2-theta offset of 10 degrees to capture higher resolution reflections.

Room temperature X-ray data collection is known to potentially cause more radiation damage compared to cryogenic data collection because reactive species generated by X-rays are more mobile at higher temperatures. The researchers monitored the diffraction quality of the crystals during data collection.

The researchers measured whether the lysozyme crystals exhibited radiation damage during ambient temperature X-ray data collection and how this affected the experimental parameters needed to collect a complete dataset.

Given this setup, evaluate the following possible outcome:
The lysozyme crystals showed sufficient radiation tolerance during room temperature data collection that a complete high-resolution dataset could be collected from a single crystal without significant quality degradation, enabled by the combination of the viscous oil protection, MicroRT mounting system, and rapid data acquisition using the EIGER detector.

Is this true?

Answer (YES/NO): NO